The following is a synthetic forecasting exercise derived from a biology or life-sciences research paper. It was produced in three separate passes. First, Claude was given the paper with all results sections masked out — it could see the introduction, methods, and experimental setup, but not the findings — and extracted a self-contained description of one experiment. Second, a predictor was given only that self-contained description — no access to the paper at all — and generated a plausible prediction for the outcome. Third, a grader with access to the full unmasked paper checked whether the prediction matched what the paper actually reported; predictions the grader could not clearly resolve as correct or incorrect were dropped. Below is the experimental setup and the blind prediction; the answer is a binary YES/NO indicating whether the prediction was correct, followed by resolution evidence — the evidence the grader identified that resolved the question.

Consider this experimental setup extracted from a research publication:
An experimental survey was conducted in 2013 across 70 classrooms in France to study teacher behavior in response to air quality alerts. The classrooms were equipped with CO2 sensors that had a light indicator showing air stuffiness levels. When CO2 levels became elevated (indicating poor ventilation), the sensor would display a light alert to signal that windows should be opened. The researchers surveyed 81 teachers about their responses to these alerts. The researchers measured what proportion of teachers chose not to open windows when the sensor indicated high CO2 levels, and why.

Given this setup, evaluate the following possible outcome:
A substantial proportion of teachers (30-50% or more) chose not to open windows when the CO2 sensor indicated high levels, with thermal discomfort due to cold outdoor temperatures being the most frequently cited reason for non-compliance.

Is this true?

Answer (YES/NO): YES